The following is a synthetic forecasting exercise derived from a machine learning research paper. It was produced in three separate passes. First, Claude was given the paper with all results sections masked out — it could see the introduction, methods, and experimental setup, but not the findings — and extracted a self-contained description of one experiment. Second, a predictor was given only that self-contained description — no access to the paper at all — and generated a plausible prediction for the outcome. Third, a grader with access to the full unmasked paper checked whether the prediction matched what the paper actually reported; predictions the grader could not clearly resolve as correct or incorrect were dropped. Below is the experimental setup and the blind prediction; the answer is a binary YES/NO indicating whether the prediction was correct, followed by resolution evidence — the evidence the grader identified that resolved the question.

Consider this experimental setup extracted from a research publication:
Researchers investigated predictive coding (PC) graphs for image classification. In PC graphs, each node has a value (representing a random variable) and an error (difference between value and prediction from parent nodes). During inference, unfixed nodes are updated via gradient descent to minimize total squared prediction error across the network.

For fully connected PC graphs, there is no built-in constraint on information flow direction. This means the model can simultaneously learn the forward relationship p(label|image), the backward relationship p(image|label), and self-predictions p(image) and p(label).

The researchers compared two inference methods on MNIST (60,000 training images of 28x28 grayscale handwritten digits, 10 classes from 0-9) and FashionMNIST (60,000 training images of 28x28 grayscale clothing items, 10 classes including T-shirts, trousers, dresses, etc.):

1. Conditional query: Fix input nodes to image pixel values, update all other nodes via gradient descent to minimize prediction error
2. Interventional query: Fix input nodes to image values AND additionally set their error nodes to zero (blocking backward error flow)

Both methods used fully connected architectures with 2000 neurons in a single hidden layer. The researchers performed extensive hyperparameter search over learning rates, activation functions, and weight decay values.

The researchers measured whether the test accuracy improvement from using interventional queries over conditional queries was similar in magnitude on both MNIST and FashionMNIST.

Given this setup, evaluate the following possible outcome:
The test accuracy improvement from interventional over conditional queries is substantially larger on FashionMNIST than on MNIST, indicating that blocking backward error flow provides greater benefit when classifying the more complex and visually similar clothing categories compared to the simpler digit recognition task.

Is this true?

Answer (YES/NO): NO